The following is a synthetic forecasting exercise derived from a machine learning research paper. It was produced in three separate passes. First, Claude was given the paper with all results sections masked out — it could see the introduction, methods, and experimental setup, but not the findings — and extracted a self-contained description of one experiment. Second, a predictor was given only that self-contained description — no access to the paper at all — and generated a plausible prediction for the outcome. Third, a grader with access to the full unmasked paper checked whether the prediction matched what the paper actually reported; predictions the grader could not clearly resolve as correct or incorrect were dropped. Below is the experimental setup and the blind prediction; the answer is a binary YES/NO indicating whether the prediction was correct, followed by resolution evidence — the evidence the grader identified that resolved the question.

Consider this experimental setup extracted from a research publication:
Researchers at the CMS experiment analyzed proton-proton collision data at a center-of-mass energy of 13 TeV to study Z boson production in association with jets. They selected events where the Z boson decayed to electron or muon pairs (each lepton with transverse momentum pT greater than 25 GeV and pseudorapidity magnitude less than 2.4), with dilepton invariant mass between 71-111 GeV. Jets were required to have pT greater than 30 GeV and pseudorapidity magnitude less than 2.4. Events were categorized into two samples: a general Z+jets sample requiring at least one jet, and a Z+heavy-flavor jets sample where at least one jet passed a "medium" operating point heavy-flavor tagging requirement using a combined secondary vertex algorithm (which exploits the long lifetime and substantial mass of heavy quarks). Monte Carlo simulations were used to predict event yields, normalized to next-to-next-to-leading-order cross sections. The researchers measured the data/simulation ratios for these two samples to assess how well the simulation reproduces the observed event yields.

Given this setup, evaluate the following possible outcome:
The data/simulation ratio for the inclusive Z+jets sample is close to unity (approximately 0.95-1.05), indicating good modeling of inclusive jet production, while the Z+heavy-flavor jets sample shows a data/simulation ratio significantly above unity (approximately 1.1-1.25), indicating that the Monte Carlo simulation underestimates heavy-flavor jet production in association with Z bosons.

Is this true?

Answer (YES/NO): NO